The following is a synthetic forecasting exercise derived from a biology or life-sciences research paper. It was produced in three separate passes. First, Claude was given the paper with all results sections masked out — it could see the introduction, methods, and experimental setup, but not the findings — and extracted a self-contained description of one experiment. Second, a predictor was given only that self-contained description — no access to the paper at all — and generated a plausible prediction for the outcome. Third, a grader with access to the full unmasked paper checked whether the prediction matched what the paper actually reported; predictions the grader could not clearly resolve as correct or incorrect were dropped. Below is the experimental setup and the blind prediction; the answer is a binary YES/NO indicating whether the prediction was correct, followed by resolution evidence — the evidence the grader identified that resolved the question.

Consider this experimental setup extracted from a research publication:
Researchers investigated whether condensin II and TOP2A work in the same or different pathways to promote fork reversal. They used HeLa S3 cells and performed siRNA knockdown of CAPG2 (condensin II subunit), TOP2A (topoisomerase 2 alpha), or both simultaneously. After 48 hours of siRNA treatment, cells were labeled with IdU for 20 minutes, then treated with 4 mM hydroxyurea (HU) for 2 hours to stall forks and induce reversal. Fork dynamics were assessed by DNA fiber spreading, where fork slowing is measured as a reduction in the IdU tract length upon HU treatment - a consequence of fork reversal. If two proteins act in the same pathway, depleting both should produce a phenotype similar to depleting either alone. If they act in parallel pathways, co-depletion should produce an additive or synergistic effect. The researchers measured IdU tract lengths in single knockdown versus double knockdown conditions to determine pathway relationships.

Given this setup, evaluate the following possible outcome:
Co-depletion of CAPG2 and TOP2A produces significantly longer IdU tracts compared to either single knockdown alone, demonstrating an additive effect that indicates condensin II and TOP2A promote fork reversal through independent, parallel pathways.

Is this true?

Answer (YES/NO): NO